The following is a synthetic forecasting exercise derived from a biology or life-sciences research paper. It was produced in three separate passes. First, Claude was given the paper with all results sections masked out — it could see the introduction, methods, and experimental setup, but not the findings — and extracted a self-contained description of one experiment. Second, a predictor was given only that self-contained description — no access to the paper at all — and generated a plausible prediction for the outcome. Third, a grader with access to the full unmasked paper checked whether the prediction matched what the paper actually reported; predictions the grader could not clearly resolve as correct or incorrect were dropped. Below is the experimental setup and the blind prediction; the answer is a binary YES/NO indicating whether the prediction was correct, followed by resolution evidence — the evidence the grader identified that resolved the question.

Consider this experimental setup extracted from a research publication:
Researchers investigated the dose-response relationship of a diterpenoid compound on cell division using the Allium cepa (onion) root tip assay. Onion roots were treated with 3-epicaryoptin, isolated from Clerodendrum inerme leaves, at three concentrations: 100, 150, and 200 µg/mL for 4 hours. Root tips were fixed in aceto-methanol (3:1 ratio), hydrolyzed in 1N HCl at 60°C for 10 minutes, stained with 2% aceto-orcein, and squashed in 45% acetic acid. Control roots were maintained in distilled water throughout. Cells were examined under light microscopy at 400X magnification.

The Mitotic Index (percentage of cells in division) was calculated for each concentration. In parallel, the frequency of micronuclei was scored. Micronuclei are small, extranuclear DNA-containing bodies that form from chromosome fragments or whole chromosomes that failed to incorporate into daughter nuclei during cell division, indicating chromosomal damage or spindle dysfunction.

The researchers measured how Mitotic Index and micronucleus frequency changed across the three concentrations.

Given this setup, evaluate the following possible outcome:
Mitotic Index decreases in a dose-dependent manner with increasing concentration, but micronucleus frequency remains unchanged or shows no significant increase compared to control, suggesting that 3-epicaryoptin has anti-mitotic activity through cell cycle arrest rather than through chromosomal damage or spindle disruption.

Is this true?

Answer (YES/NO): NO